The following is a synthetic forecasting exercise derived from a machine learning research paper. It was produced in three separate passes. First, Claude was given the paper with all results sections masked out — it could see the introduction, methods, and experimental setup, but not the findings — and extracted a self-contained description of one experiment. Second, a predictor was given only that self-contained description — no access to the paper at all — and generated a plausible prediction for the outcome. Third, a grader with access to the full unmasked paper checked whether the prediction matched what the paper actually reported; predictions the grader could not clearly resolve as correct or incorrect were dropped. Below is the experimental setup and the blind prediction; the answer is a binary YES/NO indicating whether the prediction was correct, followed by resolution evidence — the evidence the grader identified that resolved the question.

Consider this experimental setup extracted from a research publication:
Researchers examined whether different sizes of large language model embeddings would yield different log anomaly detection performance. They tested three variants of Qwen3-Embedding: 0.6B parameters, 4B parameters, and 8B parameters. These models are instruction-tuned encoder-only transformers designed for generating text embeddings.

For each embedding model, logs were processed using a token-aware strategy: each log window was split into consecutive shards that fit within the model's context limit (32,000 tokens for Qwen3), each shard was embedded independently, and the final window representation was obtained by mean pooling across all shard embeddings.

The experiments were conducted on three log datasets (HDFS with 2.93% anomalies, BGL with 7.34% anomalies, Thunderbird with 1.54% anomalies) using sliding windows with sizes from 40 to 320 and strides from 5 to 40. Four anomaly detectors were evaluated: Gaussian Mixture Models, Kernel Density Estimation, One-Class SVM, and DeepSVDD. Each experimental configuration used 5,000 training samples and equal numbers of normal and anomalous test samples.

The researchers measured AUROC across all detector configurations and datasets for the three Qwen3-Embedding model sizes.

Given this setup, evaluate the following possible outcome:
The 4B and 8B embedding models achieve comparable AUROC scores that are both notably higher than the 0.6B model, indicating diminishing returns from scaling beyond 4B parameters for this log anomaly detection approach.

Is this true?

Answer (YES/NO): NO